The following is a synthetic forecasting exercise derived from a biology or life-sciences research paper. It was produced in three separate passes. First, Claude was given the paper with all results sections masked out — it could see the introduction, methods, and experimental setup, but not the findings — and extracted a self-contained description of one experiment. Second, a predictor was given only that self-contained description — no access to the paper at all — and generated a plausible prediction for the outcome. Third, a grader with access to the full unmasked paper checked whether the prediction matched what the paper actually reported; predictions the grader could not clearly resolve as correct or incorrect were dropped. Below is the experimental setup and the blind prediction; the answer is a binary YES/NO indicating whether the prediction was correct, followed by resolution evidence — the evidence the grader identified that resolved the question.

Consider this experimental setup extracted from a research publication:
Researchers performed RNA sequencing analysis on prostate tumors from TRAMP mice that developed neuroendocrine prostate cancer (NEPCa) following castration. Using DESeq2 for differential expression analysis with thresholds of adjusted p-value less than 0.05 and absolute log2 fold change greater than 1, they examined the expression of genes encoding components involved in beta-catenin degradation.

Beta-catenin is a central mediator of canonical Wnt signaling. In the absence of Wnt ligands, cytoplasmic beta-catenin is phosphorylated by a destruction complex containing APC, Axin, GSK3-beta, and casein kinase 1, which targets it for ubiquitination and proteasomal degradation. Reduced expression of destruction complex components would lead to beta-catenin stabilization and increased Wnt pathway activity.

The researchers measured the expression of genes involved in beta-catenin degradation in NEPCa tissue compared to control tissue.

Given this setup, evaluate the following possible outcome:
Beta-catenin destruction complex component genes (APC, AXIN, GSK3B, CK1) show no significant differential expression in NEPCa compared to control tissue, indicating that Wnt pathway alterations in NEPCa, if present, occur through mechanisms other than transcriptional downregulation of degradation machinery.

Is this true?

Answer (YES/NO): NO